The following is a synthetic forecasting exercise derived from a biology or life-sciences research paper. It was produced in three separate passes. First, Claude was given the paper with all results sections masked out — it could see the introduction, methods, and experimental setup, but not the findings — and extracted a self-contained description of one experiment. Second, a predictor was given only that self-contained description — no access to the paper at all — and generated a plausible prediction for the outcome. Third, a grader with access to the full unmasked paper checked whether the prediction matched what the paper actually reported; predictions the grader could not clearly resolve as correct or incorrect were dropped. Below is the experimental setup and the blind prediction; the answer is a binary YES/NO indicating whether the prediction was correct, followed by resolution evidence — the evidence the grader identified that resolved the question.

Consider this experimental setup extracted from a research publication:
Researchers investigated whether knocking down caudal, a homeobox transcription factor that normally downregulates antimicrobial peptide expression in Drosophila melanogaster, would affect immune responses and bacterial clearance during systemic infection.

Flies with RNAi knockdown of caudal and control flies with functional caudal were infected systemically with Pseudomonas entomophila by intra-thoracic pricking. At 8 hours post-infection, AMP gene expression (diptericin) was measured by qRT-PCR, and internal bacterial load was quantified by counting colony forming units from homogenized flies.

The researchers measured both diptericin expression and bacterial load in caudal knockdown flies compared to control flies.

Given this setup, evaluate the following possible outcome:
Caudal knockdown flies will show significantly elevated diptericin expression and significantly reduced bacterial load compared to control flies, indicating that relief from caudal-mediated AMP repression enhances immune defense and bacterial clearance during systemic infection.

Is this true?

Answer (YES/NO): YES